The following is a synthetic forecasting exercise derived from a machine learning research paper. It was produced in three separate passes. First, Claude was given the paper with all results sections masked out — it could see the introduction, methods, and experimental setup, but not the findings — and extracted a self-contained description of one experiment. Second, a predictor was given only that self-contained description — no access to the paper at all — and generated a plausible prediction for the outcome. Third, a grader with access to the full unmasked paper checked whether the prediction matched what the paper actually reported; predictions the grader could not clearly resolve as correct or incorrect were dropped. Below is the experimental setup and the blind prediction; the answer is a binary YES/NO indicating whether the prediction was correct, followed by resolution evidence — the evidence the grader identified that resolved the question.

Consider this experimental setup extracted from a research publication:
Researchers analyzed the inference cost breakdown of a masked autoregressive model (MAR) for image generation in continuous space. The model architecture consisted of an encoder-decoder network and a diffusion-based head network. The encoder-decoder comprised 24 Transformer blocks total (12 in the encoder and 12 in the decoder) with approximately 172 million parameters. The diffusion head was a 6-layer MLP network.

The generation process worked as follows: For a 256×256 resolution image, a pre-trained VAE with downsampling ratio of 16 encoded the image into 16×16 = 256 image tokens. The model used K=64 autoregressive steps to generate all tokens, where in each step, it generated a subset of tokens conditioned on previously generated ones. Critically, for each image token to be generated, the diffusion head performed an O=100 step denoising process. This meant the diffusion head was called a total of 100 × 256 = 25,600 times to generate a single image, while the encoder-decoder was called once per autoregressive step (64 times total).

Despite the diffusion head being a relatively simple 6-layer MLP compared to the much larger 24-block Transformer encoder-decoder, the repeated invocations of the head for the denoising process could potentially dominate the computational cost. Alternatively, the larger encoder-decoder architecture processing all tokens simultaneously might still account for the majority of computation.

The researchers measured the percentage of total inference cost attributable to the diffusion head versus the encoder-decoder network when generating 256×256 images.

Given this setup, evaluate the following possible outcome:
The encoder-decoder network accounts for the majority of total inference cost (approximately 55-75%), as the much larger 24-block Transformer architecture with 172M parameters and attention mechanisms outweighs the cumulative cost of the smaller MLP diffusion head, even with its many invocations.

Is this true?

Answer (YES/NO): NO